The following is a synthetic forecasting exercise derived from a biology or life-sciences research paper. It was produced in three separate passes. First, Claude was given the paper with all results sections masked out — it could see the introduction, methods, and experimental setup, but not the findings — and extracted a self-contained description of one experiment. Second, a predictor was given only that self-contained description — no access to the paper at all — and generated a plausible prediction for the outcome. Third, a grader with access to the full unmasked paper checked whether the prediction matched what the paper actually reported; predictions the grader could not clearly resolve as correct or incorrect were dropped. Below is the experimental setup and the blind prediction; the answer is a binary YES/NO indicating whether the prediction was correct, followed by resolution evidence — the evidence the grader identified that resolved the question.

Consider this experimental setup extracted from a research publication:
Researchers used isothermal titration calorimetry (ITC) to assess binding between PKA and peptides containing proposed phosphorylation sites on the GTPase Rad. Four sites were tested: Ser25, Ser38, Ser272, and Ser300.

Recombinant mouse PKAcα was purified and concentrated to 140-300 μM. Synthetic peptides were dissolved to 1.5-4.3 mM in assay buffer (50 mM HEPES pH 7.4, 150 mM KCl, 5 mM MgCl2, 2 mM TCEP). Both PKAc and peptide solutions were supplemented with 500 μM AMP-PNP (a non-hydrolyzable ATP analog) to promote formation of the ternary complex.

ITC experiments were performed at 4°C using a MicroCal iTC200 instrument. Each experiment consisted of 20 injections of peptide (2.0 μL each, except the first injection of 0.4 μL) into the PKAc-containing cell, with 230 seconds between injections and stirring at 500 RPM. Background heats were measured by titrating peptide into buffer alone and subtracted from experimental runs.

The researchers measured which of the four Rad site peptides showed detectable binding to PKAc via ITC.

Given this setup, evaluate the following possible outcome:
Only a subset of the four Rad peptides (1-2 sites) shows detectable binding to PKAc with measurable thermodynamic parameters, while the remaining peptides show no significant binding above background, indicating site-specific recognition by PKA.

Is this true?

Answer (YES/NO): YES